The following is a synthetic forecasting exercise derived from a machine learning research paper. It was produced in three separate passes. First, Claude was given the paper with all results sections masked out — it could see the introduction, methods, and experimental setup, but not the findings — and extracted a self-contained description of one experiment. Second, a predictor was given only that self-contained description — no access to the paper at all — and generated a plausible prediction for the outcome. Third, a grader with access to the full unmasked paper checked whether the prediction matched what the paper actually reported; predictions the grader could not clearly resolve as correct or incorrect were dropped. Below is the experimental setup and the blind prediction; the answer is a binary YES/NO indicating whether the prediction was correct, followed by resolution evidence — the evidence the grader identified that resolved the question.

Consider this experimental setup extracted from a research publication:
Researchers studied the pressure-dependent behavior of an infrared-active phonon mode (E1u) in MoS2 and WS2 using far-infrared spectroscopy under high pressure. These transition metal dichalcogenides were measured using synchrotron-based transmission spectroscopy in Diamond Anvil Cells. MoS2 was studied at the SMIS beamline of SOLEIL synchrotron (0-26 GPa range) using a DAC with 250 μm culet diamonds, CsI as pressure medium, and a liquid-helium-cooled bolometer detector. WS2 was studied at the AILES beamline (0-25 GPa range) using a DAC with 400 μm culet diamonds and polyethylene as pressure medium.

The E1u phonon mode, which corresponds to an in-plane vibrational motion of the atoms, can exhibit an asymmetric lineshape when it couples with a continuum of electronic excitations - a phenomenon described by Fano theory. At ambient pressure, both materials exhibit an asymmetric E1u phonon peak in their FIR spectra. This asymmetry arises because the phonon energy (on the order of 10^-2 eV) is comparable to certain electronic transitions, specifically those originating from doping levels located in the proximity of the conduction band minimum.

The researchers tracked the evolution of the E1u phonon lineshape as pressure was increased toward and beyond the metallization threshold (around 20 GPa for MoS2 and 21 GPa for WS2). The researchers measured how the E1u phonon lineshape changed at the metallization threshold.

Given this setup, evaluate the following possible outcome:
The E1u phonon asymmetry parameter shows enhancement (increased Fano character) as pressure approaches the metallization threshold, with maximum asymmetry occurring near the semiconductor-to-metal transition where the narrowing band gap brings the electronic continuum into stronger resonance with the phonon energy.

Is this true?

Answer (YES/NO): NO